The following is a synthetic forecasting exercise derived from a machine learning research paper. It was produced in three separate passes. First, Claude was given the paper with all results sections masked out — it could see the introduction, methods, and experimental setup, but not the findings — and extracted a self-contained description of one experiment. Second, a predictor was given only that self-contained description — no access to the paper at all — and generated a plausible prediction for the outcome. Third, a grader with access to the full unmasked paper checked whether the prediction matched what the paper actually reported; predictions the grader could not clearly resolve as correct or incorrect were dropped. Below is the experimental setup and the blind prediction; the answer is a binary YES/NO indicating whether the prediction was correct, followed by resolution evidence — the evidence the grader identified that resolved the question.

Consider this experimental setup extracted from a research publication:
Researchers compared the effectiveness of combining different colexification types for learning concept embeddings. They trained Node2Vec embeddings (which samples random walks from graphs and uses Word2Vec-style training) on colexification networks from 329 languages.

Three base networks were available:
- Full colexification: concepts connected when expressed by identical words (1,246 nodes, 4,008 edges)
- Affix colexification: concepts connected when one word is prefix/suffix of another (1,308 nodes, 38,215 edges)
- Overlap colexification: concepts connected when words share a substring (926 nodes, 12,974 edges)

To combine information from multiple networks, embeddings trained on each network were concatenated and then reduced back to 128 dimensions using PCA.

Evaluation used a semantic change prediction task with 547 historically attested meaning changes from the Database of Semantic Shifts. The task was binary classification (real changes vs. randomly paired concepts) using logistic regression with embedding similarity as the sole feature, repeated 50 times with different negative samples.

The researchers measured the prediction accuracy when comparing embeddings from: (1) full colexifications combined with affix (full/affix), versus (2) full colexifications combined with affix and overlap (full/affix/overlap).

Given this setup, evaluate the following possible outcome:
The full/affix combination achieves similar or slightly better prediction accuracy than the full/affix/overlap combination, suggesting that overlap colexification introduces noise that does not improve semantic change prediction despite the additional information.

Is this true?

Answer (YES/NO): YES